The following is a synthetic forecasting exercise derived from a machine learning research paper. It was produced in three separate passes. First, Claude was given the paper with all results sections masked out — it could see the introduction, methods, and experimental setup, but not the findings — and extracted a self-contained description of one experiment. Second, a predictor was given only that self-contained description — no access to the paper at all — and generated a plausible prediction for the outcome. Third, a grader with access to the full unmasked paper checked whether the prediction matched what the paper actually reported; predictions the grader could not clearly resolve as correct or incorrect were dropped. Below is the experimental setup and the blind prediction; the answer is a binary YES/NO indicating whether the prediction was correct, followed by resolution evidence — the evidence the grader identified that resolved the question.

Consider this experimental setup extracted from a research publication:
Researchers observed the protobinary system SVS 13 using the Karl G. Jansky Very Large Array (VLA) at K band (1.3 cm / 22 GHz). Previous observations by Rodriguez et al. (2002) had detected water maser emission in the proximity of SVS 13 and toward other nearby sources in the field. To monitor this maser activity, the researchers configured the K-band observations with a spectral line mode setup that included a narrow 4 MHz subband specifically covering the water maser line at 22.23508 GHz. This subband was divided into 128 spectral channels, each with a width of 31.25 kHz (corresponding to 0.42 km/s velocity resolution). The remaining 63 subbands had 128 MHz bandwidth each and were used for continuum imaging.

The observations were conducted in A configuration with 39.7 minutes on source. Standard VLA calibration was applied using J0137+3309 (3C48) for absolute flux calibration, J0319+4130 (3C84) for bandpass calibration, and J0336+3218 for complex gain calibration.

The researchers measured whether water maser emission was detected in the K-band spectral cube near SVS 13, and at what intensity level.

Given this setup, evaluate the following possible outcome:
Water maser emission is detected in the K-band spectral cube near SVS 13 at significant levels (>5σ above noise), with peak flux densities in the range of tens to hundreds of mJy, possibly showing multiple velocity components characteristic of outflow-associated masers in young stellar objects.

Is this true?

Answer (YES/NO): NO